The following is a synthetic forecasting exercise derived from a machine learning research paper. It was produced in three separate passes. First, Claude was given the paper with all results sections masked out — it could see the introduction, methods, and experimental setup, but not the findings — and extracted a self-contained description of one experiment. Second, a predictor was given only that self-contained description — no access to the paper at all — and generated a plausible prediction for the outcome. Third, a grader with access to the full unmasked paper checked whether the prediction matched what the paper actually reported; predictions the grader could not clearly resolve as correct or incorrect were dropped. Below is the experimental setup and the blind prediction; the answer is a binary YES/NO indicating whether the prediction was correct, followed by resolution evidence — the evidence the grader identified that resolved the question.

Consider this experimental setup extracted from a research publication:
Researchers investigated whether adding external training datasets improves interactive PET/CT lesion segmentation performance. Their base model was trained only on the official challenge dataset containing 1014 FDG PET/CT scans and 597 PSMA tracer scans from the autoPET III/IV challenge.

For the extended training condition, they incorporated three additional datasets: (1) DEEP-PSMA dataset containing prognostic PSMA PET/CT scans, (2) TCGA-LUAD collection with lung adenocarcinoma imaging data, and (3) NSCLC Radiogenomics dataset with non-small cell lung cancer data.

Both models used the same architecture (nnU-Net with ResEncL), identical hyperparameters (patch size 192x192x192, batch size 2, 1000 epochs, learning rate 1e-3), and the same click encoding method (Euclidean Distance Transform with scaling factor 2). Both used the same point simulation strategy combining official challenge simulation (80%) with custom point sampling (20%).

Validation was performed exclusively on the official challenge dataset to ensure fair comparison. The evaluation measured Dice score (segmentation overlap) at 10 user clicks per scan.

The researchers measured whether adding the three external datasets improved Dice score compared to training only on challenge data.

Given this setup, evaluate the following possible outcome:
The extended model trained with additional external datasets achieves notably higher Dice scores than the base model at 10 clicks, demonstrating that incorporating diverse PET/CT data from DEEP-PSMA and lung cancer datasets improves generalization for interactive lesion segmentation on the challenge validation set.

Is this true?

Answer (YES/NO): NO